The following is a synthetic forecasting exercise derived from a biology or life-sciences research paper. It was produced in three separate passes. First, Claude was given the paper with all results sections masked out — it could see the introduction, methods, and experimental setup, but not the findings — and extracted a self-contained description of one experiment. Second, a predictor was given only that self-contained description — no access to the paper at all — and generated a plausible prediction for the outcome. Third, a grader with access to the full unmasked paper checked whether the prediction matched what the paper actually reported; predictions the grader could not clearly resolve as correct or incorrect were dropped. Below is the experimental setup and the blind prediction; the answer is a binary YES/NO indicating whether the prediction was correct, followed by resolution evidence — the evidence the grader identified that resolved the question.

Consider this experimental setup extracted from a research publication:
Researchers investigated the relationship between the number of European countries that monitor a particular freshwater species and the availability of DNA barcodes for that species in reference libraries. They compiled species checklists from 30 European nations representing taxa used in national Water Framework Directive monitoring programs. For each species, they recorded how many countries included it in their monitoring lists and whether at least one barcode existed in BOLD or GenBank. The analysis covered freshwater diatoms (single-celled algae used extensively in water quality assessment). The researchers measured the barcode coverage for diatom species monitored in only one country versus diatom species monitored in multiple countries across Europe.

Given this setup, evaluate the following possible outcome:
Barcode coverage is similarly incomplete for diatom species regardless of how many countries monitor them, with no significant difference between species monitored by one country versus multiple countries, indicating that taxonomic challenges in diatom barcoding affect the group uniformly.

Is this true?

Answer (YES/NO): NO